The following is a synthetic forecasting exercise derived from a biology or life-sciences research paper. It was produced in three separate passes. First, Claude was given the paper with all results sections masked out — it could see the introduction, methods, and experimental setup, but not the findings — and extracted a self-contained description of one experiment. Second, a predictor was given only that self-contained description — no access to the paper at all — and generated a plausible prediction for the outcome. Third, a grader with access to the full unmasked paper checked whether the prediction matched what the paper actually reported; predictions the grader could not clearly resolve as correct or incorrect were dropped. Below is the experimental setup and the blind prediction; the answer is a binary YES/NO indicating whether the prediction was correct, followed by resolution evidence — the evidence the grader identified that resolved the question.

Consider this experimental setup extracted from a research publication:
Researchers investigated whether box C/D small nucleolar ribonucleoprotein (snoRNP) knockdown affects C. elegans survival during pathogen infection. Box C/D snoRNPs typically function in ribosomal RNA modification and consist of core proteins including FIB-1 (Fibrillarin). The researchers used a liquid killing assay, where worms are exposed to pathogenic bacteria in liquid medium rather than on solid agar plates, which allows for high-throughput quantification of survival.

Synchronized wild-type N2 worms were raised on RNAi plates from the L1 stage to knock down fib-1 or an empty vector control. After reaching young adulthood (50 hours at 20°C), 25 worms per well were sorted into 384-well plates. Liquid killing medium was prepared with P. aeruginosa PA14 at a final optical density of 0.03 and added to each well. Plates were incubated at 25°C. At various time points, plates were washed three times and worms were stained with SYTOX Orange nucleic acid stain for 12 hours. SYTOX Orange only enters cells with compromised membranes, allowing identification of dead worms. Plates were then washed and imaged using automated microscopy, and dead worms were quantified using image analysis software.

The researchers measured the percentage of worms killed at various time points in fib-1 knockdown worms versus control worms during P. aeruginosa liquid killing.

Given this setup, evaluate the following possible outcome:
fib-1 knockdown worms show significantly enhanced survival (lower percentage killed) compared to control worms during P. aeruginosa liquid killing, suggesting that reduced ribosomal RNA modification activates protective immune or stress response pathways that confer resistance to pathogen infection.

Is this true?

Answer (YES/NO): NO